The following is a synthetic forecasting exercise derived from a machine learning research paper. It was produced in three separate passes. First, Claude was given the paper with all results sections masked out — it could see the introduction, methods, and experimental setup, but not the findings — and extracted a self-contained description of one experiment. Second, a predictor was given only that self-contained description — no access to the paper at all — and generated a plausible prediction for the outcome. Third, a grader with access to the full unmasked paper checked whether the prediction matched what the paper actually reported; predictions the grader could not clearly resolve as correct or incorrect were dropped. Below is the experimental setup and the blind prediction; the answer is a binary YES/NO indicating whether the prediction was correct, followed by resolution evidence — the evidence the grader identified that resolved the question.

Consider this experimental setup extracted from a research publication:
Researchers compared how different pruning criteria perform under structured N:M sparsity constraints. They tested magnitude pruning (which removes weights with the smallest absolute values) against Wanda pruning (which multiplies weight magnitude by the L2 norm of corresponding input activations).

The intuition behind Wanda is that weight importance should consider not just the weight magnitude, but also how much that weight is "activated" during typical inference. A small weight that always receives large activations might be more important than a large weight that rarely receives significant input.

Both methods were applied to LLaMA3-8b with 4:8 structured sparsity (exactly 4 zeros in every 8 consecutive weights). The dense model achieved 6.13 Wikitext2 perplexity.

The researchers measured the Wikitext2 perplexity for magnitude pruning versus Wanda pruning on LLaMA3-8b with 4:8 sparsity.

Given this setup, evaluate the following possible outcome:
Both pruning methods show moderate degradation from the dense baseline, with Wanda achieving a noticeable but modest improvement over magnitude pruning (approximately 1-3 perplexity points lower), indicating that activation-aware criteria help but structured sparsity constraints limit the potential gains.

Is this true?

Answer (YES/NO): NO